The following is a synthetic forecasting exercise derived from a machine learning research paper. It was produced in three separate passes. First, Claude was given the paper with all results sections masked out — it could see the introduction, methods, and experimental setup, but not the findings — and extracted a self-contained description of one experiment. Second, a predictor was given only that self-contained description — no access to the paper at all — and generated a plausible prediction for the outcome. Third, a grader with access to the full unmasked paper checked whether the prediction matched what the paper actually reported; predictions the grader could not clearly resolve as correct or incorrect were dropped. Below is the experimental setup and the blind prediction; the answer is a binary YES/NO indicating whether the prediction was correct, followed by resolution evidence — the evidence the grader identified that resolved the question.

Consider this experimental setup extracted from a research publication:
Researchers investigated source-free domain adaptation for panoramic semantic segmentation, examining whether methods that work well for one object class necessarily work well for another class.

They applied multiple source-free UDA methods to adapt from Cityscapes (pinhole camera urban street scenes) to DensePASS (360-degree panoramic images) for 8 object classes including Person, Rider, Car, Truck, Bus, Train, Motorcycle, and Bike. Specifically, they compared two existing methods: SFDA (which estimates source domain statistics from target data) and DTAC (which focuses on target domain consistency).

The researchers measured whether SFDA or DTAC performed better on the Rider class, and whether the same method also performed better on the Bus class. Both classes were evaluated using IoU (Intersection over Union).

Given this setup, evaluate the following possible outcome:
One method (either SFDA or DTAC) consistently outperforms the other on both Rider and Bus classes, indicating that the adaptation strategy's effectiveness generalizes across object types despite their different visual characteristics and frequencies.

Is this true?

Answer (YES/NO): NO